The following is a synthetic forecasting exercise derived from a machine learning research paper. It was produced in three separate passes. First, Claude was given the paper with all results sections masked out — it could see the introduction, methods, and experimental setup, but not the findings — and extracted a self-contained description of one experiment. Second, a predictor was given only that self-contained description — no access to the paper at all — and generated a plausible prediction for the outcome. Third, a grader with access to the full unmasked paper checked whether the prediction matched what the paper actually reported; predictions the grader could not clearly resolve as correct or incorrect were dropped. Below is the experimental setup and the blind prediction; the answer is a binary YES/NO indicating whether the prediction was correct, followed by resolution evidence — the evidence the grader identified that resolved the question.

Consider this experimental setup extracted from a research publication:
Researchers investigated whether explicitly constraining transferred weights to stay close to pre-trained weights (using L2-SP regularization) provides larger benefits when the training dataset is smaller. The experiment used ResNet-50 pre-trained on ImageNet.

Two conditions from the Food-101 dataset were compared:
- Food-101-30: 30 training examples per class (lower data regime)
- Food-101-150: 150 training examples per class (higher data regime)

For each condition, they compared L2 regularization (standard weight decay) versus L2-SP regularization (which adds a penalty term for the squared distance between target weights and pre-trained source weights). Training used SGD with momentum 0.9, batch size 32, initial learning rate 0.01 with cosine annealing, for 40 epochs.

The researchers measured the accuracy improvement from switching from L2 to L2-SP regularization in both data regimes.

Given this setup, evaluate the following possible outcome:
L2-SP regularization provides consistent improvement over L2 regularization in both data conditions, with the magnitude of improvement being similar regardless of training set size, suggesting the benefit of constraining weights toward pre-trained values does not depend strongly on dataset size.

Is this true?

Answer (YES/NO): YES